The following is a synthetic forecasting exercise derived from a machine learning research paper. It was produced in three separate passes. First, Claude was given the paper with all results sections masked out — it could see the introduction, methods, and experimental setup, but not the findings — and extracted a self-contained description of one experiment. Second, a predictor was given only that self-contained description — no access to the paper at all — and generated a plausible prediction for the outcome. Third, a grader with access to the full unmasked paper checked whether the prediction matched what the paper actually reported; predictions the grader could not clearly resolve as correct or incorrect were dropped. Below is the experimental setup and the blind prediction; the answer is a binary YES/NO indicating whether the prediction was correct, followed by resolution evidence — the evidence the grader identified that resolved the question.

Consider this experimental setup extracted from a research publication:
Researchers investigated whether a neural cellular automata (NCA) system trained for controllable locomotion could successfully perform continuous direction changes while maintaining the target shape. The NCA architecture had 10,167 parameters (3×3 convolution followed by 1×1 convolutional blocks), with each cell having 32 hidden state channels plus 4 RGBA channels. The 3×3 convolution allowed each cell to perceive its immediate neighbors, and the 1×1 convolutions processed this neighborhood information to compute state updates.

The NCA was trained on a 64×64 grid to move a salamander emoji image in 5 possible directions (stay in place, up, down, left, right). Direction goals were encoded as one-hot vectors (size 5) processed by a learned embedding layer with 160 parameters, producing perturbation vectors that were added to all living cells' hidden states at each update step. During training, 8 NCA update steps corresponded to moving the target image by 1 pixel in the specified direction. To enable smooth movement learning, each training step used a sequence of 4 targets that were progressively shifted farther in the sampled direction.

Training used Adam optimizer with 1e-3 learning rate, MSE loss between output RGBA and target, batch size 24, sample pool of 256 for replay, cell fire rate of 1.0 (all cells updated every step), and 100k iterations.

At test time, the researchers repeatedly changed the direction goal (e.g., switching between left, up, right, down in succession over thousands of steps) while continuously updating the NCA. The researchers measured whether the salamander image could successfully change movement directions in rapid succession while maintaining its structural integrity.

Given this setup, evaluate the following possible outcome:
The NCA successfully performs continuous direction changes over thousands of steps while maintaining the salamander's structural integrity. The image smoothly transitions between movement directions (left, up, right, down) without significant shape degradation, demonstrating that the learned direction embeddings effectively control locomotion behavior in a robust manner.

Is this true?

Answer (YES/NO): YES